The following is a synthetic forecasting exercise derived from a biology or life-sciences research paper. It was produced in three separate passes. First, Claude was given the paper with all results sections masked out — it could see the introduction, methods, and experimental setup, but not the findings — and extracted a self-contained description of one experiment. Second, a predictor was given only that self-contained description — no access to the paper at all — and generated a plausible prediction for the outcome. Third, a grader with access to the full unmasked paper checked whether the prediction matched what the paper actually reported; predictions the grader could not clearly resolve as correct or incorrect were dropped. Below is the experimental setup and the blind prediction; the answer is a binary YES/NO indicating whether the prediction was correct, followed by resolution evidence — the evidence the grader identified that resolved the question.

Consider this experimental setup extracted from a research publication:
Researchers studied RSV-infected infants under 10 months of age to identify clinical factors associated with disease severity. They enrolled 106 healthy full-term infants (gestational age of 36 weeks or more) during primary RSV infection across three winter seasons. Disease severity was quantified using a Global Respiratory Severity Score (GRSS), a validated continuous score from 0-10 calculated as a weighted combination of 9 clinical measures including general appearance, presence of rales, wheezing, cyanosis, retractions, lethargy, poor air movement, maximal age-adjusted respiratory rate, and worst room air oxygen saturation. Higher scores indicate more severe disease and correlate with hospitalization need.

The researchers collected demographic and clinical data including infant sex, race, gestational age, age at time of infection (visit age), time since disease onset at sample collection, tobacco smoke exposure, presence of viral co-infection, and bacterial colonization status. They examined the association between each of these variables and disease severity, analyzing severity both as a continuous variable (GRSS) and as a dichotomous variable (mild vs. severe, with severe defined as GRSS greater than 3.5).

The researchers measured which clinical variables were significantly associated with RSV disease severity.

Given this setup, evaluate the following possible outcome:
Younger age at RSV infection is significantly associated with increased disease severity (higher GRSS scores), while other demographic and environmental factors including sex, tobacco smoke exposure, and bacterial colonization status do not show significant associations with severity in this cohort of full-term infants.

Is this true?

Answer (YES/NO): NO